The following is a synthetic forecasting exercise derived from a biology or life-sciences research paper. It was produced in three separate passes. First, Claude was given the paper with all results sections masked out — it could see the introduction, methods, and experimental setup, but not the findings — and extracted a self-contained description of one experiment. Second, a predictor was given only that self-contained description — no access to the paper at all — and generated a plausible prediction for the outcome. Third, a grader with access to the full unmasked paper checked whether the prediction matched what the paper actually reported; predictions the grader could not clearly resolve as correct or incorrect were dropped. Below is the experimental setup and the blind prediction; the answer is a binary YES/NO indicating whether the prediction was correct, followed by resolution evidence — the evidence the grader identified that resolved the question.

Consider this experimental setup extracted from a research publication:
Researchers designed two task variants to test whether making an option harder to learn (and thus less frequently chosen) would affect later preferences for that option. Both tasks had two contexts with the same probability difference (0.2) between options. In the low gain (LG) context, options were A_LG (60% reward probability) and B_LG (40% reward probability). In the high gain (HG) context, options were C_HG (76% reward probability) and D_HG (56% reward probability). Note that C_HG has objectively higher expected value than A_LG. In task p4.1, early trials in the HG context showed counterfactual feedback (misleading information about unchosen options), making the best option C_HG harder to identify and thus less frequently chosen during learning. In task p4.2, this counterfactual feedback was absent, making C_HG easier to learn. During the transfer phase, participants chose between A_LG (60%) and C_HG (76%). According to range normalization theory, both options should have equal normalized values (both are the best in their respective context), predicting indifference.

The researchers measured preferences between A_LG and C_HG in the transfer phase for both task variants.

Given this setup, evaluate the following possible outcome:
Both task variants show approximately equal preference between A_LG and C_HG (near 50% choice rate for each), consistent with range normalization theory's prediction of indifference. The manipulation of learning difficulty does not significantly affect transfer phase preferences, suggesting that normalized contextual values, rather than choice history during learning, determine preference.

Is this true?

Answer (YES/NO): NO